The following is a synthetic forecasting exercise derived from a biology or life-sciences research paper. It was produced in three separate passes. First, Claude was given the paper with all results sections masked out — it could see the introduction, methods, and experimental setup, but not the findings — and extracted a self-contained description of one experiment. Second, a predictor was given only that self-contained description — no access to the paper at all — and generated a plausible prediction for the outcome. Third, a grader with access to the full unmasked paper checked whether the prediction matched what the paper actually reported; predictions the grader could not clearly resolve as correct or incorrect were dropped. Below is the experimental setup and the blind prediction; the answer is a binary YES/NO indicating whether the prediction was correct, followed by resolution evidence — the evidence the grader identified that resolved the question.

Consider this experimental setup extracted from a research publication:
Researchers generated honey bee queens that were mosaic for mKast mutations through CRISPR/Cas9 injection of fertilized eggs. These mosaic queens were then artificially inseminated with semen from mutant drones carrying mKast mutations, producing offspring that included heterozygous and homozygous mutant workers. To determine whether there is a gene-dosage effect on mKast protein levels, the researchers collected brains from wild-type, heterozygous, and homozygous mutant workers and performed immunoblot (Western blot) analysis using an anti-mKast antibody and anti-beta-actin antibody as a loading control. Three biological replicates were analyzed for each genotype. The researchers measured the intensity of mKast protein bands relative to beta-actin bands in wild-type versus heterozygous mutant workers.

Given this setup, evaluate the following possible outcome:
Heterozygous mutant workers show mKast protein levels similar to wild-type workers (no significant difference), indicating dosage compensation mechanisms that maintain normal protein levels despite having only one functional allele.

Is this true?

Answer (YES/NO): YES